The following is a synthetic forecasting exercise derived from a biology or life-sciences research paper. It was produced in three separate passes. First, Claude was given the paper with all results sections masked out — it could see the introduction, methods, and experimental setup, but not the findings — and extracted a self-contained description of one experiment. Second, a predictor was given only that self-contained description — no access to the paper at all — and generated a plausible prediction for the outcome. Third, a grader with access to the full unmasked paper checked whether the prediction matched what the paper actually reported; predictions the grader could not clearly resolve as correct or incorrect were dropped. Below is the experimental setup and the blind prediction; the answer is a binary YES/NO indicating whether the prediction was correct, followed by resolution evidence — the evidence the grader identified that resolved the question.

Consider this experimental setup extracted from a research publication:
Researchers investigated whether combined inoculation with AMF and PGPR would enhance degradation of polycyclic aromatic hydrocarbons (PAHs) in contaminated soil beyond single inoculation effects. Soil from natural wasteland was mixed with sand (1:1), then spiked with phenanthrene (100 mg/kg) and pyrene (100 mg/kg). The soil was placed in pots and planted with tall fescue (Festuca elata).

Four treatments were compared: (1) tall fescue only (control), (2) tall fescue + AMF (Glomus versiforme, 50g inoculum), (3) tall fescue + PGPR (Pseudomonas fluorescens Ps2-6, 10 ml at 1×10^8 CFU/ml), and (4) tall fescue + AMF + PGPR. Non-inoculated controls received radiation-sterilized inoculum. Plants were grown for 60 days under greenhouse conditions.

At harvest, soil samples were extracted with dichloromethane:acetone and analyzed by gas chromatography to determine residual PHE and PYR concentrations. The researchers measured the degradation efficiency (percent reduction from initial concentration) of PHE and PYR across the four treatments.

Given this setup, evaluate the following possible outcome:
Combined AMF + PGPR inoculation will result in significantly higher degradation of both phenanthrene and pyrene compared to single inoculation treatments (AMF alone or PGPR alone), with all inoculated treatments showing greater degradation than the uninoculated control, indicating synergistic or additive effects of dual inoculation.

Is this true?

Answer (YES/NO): NO